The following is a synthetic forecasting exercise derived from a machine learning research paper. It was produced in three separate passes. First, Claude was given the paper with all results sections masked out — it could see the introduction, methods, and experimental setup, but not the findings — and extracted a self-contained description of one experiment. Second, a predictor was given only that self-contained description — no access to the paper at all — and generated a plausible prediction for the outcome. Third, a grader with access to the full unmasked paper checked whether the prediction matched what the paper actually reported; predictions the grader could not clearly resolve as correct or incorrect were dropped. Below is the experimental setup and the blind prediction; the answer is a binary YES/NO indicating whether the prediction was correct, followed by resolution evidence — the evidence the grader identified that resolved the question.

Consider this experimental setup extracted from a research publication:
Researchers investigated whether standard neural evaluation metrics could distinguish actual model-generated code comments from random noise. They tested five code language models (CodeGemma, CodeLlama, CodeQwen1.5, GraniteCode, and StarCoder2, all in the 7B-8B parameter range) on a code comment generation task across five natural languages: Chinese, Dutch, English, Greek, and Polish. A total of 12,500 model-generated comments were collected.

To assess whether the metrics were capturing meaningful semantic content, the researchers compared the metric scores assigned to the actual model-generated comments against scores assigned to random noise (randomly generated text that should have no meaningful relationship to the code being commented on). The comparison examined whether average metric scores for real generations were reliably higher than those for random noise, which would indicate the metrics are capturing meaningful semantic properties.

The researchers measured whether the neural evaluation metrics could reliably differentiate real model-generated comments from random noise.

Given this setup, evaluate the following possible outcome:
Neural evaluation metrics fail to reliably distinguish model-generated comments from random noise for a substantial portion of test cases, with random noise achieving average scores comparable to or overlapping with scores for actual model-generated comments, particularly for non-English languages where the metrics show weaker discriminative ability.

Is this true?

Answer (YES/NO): NO